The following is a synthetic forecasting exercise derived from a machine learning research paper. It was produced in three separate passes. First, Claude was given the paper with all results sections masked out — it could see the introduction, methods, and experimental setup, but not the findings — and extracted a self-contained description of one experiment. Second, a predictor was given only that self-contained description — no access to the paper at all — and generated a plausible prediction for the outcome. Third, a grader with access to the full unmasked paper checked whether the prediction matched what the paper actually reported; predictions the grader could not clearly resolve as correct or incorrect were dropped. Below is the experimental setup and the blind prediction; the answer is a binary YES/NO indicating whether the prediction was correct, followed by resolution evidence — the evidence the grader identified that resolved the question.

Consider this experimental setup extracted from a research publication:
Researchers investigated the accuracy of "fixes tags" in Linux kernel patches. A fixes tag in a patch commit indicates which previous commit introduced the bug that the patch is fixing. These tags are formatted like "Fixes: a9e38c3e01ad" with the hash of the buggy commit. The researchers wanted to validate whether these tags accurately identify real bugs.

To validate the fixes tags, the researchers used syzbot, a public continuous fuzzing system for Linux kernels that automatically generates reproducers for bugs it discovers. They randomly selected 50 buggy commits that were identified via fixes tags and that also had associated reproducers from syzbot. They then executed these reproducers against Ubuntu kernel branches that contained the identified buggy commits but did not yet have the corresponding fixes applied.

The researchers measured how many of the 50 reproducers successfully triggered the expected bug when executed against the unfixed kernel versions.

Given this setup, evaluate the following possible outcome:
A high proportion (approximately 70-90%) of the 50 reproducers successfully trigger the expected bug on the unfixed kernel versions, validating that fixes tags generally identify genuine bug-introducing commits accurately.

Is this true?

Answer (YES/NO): YES